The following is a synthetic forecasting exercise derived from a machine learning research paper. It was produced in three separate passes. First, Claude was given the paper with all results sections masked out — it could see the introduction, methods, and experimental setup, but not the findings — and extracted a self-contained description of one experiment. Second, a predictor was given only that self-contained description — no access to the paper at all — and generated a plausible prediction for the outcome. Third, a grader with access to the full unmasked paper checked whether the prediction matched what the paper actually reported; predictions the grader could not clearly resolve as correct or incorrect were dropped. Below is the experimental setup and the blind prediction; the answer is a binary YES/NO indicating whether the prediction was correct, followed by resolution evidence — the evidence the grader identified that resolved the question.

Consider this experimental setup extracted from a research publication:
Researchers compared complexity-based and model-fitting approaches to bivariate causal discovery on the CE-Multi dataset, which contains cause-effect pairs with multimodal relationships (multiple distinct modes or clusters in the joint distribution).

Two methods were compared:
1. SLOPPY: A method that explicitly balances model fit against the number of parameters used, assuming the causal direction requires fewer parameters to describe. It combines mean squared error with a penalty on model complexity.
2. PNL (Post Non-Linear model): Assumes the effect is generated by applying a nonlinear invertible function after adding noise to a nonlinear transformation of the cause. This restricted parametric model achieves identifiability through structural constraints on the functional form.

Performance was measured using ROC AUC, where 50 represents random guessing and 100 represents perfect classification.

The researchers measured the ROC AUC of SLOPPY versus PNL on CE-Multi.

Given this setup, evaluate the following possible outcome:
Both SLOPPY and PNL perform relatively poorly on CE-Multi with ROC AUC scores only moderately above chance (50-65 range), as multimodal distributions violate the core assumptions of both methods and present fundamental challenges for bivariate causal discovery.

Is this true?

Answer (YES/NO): NO